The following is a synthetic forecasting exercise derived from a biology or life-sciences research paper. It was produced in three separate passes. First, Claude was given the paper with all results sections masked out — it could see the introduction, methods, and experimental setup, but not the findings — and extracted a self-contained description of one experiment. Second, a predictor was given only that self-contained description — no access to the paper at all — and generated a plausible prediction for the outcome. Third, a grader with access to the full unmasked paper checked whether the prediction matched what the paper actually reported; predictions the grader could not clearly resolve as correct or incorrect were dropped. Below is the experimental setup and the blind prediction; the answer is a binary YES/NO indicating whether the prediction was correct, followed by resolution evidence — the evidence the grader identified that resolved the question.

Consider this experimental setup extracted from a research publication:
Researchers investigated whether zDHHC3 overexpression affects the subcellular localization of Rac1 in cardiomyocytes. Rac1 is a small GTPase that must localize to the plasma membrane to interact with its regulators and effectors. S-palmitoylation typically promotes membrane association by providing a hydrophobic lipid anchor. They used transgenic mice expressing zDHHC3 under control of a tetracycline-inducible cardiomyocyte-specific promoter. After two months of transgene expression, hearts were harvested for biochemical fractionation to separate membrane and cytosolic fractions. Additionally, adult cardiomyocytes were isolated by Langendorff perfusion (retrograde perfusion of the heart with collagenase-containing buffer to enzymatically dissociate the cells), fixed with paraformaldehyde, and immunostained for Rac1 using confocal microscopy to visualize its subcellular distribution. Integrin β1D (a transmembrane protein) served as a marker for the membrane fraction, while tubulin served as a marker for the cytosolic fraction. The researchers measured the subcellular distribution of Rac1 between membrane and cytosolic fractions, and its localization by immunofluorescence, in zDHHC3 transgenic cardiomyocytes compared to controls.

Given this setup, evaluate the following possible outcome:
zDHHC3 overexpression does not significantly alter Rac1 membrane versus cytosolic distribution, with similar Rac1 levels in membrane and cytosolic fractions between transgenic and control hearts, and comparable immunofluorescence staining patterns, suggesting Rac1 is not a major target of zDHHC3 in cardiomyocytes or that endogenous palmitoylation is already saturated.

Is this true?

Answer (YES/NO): NO